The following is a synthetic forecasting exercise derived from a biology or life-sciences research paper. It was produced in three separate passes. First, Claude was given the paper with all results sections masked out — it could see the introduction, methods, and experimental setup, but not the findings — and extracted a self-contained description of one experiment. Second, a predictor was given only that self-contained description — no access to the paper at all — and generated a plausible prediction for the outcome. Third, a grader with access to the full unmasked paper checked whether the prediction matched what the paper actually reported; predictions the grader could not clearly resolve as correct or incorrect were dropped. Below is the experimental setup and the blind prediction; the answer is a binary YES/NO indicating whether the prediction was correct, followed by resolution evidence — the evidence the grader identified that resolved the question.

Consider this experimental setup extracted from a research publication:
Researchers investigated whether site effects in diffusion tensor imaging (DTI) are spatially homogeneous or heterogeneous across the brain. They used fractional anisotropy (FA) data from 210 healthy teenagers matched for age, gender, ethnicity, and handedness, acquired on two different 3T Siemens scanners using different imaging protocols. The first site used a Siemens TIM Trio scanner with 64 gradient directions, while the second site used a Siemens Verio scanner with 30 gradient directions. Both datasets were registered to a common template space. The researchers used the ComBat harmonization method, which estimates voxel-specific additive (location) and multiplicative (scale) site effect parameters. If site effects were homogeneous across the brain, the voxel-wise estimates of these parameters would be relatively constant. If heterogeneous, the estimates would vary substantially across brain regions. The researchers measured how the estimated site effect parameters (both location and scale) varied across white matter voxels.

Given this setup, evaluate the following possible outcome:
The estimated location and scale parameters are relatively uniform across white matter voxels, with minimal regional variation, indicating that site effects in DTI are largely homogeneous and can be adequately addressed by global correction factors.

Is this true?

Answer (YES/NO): NO